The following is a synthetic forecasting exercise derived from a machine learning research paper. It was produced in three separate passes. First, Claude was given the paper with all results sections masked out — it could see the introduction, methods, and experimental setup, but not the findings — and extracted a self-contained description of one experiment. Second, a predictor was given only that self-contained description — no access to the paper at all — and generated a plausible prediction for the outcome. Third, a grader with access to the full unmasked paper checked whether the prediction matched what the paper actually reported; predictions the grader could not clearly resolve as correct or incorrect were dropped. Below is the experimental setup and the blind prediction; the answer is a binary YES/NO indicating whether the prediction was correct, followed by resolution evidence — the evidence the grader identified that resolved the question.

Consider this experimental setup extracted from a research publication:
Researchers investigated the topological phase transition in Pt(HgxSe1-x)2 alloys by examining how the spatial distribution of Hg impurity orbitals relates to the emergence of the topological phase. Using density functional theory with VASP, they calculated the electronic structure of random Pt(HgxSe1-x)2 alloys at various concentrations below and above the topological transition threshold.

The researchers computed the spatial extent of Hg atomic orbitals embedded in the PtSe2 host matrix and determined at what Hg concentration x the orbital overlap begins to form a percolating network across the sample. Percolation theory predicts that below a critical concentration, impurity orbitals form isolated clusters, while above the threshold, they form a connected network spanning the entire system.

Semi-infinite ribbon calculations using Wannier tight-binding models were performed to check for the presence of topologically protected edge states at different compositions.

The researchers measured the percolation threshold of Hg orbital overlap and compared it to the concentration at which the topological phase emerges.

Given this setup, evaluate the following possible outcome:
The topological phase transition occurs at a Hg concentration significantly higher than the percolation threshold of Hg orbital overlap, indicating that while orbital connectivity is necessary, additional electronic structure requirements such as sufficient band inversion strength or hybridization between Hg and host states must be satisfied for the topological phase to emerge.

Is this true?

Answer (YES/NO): NO